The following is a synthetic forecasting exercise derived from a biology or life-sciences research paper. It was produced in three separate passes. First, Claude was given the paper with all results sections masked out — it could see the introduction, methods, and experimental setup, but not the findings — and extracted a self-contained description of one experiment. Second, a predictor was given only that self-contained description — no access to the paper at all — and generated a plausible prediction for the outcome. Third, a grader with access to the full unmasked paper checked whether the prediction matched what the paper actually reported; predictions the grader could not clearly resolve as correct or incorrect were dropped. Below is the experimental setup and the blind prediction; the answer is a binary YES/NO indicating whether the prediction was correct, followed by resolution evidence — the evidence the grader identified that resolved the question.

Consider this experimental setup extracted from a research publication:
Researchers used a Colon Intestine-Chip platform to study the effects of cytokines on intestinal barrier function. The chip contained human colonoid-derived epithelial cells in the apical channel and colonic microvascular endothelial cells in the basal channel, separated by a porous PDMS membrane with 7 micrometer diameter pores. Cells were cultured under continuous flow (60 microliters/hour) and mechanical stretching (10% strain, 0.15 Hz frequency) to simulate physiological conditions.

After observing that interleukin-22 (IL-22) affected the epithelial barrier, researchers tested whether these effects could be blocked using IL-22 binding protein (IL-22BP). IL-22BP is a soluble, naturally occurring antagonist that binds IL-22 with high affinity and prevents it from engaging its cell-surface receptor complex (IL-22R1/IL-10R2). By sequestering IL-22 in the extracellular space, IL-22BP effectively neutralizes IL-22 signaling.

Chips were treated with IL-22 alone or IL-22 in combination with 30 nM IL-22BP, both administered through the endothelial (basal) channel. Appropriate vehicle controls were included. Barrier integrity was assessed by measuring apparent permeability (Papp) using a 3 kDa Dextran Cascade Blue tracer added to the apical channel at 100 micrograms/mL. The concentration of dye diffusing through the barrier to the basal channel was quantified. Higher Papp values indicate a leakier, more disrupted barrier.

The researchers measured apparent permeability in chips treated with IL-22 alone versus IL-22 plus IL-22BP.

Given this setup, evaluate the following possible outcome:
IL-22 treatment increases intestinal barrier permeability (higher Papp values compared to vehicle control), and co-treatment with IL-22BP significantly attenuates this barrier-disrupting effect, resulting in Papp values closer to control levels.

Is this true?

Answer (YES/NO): YES